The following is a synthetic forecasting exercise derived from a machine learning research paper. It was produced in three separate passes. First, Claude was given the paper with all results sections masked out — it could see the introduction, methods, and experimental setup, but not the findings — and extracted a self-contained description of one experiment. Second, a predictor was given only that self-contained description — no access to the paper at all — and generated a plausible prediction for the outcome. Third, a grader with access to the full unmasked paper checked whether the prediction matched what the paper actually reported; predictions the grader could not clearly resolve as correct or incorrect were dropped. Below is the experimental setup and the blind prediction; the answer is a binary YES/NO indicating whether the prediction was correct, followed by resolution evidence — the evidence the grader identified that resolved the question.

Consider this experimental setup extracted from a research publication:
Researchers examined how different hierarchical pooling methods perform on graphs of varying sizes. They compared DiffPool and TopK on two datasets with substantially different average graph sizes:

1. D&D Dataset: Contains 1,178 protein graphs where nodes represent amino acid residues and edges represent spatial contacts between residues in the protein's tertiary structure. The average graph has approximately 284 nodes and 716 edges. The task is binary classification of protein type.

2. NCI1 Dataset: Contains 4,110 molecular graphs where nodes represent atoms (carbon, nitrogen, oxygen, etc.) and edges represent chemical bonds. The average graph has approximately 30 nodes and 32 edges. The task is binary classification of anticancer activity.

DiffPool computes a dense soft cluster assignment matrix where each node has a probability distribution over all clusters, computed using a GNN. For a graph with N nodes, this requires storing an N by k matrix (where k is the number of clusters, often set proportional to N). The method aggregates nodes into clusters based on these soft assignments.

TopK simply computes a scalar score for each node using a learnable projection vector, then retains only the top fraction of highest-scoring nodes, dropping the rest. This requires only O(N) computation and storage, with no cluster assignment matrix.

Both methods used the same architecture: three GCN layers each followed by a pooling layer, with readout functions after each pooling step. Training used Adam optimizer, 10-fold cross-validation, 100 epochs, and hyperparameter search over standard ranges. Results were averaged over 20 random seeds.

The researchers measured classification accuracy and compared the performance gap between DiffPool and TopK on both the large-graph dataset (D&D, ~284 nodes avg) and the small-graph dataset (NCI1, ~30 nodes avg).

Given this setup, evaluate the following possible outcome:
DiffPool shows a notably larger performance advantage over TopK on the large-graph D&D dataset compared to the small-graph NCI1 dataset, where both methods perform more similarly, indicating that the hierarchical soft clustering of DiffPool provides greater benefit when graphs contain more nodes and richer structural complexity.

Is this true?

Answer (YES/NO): NO